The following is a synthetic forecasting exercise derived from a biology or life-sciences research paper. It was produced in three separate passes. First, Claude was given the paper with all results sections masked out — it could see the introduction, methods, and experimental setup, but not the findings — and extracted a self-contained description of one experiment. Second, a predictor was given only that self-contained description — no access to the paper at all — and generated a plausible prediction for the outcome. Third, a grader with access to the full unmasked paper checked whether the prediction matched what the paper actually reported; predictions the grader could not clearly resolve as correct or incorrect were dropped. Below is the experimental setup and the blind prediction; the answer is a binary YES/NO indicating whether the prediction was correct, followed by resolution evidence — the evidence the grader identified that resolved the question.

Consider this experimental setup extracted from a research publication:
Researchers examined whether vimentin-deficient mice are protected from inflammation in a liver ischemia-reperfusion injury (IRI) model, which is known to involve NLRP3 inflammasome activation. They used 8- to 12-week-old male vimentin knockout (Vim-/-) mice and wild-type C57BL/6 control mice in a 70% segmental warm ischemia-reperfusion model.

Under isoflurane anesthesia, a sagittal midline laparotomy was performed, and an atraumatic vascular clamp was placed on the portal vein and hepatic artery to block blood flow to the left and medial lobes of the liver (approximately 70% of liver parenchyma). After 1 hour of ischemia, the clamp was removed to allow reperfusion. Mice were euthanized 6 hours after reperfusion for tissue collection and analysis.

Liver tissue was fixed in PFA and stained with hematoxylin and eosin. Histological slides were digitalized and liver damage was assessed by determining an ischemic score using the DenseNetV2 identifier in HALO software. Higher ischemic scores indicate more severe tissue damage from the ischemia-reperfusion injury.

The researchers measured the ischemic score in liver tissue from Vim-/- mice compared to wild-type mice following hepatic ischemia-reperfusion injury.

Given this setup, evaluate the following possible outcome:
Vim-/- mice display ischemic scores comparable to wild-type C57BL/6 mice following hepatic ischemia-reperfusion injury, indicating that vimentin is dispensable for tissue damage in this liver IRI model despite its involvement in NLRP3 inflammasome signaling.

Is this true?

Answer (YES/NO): NO